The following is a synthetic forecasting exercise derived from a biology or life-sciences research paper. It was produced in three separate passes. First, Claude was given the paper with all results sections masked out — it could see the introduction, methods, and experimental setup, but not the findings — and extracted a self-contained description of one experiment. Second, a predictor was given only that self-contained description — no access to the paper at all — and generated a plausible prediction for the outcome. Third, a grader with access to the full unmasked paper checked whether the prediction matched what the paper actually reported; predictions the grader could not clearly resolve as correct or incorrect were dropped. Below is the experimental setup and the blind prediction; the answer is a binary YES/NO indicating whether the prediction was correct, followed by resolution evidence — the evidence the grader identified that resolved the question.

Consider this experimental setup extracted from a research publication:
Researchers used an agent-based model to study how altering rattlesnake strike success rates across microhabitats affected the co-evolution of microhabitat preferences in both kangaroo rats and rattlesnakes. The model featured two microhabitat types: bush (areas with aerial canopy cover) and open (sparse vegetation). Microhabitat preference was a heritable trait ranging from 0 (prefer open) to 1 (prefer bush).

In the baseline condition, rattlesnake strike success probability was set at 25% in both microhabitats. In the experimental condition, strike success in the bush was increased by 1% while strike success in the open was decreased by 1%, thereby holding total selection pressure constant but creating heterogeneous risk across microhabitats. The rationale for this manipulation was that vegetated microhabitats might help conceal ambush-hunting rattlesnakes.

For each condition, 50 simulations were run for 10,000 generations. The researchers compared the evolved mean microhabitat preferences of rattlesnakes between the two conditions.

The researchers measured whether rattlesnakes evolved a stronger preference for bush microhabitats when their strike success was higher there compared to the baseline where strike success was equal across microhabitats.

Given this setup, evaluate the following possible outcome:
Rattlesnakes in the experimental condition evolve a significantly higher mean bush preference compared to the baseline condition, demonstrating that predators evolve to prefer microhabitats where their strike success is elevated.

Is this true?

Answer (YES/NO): NO